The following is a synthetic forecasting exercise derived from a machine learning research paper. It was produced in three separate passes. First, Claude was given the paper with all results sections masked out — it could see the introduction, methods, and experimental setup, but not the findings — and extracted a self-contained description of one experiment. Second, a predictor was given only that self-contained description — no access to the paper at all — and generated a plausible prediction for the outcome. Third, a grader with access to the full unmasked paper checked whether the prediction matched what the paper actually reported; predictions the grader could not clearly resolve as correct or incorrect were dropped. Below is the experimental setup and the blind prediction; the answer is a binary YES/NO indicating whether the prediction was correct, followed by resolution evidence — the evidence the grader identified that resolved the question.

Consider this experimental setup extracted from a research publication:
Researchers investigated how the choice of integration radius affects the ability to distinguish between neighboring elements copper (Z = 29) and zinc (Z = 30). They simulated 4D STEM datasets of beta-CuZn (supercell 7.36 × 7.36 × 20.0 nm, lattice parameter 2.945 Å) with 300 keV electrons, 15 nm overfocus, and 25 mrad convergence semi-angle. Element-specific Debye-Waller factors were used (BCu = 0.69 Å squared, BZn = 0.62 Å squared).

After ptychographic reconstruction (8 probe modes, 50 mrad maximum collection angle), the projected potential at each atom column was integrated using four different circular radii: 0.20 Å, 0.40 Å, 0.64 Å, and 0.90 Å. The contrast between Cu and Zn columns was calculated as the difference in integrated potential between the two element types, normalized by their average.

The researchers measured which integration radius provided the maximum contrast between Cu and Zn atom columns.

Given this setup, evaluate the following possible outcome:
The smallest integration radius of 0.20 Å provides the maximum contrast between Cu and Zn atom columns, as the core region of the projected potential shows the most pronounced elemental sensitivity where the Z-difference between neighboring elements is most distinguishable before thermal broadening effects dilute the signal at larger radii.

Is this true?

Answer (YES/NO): NO